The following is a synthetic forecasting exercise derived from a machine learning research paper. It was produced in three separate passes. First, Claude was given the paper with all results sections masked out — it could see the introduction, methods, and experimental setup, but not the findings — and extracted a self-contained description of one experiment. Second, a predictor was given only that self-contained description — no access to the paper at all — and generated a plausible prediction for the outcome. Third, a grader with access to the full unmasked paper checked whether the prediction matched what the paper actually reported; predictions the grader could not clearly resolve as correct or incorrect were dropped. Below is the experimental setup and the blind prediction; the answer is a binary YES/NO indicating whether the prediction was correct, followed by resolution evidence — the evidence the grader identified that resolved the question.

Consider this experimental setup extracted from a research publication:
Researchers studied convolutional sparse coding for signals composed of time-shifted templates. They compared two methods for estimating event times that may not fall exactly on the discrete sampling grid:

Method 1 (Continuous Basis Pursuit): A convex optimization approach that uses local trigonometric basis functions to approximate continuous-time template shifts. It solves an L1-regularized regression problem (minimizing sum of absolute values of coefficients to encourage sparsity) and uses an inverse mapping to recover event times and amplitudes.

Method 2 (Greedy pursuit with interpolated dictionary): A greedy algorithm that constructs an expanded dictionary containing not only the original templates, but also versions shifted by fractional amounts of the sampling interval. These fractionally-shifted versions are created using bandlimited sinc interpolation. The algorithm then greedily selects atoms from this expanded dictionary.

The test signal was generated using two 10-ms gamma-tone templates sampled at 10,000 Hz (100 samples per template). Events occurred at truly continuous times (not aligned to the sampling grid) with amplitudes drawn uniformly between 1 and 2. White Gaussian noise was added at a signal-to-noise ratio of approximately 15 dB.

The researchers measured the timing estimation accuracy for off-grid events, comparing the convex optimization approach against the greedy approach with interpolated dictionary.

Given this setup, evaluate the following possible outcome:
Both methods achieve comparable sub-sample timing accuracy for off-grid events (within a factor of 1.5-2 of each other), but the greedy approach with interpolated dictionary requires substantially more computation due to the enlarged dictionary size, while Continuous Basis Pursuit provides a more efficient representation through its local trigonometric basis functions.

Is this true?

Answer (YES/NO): NO